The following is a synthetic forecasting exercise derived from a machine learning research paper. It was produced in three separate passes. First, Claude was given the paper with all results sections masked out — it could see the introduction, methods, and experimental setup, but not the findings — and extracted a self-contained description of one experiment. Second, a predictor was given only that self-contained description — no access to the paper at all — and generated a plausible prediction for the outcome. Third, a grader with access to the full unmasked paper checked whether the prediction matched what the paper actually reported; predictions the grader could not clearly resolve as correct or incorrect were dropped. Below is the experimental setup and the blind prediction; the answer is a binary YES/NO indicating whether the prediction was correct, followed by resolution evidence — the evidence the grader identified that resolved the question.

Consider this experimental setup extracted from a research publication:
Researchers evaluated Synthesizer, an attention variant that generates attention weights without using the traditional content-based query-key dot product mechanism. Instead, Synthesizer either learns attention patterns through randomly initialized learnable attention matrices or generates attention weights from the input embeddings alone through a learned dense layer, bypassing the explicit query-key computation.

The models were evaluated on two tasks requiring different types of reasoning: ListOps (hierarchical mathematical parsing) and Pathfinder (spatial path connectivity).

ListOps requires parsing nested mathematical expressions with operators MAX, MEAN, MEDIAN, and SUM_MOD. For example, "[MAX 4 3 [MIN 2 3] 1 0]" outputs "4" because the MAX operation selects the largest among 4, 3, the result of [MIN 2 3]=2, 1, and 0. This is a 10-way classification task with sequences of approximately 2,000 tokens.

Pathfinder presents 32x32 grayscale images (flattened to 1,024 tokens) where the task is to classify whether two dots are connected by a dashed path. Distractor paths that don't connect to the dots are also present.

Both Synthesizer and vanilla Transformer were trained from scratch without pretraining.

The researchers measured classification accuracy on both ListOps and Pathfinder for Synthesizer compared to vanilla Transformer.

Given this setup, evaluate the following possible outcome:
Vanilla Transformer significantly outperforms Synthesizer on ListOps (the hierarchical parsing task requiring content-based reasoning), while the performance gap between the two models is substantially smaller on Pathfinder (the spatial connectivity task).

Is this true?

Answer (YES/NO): NO